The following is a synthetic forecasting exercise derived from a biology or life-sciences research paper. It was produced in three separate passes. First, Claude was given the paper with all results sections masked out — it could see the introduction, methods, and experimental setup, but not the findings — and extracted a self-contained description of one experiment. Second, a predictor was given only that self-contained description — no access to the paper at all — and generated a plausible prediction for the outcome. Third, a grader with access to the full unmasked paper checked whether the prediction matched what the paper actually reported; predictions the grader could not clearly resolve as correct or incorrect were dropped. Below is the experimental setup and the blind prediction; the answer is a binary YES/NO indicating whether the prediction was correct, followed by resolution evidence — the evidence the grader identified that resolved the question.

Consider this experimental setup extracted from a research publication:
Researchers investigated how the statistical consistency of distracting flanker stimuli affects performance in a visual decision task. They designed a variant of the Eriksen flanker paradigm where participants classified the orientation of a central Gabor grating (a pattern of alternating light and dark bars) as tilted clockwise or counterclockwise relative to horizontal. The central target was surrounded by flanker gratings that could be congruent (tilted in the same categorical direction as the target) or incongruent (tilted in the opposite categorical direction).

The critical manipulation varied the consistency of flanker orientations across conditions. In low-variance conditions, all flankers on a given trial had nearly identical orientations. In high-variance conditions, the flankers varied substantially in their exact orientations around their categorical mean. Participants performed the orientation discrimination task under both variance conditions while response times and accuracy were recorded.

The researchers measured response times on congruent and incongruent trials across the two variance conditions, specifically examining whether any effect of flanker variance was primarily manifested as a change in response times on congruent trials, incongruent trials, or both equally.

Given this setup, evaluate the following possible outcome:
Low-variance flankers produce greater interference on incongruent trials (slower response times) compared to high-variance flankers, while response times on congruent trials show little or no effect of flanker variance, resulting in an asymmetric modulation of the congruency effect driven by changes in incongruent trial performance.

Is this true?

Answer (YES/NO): NO